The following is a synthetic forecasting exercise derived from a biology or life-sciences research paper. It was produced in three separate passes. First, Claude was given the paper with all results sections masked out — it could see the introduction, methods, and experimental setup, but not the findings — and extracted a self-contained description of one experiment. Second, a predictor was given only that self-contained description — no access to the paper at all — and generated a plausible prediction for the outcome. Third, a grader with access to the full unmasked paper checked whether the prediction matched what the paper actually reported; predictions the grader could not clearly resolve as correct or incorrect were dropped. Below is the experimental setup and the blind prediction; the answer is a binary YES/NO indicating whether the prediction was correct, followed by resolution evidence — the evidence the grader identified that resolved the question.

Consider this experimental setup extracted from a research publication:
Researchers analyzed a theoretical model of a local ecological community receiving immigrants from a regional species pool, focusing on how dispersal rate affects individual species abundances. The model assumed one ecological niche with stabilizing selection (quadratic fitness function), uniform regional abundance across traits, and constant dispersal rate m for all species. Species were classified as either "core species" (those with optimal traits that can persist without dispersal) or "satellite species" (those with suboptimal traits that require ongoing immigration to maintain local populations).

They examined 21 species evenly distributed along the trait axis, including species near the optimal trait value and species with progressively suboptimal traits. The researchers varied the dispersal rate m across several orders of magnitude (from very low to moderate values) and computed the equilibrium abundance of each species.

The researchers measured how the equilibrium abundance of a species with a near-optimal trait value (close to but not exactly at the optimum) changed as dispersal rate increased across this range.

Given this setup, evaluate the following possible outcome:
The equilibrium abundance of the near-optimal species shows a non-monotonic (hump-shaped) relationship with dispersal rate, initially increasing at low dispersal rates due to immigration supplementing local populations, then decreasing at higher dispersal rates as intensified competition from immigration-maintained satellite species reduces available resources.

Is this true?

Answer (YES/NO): YES